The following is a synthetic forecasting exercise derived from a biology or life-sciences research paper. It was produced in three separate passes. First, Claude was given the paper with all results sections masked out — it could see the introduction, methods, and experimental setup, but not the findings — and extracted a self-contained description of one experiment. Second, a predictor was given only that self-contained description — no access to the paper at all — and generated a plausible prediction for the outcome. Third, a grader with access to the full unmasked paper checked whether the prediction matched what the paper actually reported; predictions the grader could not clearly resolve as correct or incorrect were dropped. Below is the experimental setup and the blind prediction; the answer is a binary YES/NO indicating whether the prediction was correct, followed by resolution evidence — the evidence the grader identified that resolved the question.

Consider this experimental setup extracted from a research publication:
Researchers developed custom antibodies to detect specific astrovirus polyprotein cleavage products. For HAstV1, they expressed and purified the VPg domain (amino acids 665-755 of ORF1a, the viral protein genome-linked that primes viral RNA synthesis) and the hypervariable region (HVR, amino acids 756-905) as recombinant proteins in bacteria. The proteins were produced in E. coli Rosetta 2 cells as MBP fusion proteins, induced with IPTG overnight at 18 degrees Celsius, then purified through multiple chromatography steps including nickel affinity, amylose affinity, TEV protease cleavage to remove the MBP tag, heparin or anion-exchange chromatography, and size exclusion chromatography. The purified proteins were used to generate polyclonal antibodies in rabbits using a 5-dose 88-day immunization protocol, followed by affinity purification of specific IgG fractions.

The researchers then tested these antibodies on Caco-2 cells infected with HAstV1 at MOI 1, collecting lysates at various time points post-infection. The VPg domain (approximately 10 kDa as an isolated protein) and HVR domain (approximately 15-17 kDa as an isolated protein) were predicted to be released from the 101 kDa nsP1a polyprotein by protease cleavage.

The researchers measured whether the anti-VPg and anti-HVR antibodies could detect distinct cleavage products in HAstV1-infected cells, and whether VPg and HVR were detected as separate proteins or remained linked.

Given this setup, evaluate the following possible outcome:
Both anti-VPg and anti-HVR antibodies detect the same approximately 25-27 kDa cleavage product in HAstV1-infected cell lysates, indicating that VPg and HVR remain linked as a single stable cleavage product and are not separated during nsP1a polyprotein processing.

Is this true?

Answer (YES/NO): NO